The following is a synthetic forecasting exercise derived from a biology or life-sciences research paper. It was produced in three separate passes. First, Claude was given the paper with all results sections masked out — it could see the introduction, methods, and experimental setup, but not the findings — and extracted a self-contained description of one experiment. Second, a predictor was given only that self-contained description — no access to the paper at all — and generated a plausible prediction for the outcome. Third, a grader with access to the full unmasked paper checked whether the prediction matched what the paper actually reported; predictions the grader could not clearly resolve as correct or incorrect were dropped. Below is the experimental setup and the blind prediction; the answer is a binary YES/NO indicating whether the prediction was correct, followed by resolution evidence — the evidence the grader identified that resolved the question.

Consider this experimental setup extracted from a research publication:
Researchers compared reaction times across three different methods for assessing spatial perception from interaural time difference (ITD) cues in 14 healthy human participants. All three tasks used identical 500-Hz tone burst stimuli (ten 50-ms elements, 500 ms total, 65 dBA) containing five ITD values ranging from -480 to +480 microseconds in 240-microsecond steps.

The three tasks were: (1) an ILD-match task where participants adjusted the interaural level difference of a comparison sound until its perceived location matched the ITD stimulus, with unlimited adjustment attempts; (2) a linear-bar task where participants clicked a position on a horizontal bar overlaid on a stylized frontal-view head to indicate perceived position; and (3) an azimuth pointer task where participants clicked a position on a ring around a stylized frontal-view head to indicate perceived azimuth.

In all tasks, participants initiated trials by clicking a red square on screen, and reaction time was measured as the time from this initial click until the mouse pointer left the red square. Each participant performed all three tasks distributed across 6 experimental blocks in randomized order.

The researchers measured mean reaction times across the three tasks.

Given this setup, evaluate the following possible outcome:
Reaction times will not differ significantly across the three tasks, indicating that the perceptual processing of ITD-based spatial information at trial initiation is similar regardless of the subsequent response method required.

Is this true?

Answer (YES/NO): YES